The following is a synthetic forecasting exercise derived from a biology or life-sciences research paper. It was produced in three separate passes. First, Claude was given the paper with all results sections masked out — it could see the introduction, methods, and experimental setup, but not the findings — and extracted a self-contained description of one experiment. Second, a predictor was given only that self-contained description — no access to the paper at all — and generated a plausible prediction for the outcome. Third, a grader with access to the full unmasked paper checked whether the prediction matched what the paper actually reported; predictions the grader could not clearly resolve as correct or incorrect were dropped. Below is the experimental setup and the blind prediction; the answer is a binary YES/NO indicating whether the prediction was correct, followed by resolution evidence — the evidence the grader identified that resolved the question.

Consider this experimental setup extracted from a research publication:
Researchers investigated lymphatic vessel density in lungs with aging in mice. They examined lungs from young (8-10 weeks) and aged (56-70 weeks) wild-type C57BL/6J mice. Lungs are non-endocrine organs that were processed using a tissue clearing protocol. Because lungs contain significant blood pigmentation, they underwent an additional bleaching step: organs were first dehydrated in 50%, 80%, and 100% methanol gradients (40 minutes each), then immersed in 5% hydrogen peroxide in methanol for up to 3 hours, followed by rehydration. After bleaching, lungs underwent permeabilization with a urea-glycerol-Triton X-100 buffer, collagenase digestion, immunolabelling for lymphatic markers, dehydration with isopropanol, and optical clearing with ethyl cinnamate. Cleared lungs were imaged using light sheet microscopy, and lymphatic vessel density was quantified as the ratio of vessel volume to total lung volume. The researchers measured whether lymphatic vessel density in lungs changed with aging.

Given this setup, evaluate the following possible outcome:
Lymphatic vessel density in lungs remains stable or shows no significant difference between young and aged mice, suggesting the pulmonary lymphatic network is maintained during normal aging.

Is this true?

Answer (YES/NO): YES